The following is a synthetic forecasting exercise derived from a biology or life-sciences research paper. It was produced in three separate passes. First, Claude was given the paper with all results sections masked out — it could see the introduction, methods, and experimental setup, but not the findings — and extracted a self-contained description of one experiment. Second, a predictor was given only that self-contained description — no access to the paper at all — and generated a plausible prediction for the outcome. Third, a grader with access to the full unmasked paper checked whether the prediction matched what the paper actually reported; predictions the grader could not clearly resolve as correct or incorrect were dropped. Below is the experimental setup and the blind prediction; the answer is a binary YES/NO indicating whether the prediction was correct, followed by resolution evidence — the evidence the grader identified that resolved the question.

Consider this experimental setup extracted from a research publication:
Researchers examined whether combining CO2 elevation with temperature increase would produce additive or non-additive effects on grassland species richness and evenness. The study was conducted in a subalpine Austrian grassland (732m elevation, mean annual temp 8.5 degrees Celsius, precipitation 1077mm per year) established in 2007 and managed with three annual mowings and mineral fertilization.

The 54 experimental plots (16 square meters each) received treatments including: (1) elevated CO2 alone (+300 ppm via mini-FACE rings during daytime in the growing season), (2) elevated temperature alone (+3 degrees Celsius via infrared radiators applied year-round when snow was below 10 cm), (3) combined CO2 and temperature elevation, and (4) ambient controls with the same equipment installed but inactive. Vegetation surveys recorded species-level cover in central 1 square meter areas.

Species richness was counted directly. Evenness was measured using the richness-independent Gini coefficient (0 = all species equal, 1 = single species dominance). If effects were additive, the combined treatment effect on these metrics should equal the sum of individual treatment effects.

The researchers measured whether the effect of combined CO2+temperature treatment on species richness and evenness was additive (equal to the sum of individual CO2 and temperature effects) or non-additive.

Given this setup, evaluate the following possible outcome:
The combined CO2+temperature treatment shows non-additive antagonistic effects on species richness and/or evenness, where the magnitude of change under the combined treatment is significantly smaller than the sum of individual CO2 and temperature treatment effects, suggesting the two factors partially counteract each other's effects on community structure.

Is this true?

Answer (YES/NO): NO